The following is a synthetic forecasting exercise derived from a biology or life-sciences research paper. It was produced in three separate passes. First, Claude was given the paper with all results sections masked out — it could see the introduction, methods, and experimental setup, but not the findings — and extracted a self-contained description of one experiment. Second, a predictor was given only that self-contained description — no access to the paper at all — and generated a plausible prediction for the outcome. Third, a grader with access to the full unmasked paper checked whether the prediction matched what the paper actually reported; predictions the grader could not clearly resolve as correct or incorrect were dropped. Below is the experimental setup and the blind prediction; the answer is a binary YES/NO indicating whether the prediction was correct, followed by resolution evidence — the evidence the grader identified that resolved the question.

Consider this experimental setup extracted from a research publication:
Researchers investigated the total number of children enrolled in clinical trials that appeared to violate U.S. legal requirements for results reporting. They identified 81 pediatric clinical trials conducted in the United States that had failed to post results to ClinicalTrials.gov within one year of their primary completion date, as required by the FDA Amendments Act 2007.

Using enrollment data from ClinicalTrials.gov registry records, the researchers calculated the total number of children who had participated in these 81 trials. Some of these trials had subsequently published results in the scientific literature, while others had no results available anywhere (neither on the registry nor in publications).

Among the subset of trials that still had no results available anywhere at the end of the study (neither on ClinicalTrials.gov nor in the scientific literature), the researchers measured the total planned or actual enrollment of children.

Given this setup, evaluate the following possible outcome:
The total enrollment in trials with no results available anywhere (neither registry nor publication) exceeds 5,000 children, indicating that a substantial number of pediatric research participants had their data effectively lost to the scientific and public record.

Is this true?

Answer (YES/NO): NO